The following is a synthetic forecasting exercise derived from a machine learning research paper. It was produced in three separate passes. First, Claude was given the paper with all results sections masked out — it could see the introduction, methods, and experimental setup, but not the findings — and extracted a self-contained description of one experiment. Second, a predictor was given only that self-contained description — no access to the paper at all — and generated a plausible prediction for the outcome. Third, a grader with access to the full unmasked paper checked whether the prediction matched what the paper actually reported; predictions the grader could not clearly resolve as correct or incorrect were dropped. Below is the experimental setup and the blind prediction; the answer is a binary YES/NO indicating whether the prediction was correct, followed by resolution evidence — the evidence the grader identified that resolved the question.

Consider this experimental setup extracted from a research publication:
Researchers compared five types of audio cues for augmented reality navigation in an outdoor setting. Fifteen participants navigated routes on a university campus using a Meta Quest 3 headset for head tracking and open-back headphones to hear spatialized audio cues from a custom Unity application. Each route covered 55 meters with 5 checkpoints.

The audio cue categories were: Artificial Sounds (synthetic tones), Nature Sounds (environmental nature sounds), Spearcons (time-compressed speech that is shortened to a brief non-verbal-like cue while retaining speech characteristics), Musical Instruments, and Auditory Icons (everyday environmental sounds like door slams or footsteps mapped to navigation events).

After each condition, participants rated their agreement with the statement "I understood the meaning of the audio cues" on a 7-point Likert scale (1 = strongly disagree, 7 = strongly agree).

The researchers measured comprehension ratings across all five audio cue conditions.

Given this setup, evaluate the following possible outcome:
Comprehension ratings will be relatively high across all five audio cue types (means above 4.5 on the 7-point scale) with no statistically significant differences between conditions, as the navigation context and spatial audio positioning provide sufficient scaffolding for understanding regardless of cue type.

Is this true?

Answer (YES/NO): NO